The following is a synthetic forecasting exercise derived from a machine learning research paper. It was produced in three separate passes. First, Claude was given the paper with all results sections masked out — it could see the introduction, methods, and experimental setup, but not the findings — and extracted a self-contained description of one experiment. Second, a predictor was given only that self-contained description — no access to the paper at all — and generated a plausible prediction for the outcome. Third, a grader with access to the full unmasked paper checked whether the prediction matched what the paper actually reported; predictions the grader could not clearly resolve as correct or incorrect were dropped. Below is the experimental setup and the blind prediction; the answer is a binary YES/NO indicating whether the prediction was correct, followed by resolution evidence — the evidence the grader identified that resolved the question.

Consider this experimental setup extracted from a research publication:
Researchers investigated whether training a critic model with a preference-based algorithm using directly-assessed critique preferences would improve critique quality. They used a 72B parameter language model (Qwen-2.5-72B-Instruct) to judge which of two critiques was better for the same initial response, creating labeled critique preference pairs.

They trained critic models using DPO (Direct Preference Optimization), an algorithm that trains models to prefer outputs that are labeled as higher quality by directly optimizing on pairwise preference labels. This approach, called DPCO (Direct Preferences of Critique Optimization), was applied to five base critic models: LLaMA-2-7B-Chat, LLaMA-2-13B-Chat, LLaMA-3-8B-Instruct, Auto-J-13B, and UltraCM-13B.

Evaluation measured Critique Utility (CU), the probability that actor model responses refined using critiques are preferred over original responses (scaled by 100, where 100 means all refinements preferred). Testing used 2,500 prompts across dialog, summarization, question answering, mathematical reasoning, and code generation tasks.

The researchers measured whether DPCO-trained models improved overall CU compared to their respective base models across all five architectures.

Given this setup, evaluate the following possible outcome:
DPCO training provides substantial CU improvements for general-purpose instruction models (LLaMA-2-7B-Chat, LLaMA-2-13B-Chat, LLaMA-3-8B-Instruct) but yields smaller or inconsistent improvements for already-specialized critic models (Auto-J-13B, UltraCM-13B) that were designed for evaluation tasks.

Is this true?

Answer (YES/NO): NO